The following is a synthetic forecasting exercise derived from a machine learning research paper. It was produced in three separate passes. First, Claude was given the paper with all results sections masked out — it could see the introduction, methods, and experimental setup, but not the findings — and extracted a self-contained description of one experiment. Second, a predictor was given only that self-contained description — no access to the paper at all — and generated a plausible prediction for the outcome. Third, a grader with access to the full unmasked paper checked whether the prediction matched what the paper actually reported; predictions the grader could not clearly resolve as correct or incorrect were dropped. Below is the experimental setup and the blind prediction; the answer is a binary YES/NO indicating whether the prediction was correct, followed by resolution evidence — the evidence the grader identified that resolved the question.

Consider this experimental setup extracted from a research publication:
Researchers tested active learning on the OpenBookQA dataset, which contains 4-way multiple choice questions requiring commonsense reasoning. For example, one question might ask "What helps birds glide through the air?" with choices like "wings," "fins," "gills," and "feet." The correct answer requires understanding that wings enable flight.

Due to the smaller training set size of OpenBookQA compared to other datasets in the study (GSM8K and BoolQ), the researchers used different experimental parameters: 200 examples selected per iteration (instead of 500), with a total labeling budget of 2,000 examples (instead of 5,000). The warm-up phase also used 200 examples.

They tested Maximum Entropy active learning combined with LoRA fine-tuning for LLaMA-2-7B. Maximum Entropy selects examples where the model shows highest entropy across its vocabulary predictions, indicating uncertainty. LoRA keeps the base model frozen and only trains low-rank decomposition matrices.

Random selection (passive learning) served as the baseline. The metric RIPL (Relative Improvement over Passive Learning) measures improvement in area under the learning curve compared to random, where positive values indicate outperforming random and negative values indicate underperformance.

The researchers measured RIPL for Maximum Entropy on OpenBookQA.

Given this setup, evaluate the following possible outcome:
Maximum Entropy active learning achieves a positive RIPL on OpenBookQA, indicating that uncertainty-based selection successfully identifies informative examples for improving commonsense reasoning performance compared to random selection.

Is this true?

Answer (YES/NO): NO